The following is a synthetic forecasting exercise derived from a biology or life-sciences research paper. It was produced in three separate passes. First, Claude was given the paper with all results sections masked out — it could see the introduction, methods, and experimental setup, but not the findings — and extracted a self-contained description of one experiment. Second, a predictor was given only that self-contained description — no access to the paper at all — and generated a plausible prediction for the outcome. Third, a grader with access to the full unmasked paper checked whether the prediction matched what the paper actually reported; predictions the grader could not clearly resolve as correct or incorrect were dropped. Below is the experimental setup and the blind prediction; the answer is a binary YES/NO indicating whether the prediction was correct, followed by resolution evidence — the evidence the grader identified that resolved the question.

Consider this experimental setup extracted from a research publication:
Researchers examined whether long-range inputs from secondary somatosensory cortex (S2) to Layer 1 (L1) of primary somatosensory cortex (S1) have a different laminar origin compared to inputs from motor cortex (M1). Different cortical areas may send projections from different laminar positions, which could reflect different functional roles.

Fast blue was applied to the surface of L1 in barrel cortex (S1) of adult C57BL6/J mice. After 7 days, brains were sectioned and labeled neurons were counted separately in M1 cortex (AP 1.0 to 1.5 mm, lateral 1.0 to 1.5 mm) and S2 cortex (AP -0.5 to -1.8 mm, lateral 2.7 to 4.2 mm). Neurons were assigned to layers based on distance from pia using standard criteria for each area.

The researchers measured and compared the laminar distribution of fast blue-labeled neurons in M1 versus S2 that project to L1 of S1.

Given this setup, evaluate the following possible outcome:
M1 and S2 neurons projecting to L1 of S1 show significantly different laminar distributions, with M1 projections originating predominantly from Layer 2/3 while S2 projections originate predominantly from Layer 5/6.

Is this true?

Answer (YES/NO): NO